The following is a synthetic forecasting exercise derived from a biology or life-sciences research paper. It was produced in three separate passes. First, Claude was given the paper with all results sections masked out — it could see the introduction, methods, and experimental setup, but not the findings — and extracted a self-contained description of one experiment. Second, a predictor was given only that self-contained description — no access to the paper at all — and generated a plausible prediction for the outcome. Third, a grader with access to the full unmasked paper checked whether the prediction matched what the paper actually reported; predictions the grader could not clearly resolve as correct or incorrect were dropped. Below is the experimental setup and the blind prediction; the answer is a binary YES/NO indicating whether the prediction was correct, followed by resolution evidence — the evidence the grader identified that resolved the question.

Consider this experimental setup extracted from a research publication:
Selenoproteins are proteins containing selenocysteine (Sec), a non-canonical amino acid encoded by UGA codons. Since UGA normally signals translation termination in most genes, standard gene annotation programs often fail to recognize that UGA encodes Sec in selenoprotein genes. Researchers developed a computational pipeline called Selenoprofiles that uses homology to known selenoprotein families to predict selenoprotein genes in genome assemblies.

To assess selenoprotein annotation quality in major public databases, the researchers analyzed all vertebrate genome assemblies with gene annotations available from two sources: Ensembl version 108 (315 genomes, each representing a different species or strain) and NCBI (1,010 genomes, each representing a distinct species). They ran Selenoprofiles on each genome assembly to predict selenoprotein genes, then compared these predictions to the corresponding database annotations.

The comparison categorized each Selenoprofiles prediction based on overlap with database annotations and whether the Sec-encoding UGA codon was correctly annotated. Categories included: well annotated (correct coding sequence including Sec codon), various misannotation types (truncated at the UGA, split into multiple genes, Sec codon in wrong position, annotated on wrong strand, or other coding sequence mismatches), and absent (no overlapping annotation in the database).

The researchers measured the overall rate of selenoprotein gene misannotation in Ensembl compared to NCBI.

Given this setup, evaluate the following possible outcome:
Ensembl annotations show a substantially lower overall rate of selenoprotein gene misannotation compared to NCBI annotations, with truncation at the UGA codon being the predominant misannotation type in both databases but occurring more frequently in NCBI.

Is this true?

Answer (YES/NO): NO